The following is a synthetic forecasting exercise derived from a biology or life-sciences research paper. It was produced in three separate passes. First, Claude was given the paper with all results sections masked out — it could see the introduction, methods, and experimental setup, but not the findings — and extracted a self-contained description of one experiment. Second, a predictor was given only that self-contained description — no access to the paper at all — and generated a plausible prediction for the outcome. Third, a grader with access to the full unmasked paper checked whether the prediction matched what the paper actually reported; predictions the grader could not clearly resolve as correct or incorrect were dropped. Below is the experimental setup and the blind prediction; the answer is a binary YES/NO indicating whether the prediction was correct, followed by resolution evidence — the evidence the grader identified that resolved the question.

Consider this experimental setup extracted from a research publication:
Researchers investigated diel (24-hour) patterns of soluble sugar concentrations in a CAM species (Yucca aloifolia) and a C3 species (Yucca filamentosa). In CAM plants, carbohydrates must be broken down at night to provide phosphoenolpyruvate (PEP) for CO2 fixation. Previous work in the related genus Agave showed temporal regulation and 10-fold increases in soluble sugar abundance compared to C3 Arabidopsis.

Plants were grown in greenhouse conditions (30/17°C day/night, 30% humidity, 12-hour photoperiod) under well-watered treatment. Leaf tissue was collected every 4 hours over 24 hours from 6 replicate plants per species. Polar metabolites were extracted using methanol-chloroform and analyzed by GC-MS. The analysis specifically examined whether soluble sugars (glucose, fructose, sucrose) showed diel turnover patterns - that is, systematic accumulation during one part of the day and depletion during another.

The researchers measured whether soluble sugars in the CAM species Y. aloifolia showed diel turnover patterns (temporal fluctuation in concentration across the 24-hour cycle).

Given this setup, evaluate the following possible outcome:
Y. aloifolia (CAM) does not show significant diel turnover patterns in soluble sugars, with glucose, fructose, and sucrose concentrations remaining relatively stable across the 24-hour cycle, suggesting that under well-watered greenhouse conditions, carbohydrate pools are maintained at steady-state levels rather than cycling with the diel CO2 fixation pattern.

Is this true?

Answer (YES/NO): YES